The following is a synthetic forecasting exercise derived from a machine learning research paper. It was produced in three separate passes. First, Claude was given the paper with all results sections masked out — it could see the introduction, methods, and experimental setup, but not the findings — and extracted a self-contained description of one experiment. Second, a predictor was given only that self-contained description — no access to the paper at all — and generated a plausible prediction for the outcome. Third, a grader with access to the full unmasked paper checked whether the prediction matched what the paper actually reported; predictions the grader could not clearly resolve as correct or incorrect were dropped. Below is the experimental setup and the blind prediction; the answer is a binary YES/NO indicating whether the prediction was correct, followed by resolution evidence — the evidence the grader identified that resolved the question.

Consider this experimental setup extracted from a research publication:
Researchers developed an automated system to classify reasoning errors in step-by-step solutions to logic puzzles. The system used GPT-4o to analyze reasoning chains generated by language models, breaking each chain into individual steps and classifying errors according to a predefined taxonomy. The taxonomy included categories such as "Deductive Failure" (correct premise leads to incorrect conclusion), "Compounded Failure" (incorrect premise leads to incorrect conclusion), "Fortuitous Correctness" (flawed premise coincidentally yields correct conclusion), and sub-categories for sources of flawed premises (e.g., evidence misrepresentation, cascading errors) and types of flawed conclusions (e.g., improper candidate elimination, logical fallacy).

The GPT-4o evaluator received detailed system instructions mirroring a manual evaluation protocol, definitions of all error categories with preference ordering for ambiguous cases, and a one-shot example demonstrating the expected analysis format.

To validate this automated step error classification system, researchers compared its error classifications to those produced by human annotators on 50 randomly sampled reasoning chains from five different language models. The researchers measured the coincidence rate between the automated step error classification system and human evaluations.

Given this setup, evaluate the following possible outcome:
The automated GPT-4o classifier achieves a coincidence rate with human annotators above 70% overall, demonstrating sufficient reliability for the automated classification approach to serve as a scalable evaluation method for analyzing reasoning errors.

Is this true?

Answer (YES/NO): YES